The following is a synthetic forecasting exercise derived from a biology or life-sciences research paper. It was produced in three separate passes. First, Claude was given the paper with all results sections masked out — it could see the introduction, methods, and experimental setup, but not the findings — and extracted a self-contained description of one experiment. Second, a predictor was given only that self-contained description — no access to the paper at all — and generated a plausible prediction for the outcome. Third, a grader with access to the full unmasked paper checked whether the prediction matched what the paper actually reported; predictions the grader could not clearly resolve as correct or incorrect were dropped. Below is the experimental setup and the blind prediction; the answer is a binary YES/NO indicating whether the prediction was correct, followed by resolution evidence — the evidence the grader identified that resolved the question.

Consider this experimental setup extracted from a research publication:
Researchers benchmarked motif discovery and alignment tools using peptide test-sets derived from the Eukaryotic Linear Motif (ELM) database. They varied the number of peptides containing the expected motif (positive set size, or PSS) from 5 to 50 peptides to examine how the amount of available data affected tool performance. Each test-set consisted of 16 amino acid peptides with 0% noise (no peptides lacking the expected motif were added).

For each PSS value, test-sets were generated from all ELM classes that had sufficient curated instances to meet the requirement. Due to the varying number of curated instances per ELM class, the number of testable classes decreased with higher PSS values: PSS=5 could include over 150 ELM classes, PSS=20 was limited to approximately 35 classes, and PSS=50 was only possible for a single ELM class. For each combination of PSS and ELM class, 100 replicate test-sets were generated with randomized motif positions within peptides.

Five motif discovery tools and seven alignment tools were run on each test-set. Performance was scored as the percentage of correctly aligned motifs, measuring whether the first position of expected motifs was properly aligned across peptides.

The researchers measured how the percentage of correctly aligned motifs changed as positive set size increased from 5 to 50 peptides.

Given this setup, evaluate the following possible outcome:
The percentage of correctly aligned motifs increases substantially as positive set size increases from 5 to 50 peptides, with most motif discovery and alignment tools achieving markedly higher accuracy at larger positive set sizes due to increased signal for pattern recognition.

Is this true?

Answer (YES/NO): NO